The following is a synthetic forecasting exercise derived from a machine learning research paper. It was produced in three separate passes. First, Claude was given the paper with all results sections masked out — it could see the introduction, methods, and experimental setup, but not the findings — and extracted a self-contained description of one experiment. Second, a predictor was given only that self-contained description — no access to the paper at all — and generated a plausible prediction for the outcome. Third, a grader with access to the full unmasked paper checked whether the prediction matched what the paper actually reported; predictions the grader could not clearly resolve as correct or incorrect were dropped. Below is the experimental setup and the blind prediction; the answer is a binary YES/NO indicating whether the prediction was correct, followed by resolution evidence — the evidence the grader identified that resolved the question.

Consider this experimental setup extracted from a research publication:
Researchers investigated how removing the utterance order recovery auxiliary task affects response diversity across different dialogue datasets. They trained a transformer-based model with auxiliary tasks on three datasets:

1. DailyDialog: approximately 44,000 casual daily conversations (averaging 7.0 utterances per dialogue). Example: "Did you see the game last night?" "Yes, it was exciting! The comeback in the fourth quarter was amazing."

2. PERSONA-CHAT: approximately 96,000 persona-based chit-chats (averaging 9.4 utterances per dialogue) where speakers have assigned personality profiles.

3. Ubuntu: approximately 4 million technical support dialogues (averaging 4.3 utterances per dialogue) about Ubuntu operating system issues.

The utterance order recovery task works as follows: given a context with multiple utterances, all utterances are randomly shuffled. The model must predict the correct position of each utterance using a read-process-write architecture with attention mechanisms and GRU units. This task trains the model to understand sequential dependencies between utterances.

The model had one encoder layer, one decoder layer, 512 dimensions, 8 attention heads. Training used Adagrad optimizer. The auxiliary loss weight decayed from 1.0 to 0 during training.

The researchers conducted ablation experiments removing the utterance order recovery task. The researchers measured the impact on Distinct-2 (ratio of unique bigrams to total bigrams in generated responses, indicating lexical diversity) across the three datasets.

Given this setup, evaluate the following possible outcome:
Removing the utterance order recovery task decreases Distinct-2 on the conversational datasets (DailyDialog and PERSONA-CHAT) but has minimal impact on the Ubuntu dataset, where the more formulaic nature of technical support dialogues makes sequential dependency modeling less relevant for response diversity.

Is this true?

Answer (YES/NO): NO